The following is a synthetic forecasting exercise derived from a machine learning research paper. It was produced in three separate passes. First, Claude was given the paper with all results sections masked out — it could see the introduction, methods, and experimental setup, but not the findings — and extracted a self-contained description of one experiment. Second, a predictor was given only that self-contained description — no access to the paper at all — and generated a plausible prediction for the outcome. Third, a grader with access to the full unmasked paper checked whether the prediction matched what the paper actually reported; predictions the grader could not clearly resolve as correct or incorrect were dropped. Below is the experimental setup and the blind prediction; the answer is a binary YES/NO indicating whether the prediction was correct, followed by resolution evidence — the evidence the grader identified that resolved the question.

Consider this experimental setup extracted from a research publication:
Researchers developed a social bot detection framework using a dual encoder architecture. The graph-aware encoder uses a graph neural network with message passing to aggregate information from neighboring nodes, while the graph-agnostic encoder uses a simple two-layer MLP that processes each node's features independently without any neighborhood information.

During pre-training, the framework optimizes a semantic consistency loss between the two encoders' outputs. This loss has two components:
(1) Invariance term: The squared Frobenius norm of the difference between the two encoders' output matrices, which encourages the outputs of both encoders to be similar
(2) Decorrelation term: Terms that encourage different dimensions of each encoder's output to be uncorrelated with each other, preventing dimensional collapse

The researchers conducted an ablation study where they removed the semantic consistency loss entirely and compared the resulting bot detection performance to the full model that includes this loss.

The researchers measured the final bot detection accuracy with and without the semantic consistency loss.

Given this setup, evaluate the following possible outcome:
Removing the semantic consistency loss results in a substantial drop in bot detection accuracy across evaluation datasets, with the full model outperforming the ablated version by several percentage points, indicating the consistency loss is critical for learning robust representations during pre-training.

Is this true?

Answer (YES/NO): NO